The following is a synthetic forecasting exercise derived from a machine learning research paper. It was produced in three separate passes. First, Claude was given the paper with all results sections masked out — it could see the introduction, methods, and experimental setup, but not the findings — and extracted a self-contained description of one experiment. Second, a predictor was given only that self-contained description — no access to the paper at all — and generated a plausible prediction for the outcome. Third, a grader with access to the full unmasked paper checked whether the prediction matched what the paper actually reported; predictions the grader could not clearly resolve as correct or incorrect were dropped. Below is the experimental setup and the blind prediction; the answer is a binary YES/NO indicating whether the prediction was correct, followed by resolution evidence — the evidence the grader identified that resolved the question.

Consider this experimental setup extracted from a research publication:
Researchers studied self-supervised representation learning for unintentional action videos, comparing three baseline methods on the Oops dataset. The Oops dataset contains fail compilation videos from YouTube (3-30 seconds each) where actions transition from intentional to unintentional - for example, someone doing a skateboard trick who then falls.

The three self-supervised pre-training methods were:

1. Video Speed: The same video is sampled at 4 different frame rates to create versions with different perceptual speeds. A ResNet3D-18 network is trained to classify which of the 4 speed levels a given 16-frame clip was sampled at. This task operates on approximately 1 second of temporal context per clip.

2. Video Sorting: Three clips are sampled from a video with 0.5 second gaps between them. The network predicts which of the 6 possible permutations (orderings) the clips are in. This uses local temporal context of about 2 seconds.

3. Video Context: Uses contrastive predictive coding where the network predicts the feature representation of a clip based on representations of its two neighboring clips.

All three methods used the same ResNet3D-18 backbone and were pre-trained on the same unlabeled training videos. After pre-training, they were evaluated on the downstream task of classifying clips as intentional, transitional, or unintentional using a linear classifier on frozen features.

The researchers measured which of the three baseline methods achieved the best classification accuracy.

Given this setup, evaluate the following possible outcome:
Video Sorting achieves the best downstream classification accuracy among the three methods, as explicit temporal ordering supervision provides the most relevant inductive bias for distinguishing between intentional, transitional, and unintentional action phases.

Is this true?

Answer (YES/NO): NO